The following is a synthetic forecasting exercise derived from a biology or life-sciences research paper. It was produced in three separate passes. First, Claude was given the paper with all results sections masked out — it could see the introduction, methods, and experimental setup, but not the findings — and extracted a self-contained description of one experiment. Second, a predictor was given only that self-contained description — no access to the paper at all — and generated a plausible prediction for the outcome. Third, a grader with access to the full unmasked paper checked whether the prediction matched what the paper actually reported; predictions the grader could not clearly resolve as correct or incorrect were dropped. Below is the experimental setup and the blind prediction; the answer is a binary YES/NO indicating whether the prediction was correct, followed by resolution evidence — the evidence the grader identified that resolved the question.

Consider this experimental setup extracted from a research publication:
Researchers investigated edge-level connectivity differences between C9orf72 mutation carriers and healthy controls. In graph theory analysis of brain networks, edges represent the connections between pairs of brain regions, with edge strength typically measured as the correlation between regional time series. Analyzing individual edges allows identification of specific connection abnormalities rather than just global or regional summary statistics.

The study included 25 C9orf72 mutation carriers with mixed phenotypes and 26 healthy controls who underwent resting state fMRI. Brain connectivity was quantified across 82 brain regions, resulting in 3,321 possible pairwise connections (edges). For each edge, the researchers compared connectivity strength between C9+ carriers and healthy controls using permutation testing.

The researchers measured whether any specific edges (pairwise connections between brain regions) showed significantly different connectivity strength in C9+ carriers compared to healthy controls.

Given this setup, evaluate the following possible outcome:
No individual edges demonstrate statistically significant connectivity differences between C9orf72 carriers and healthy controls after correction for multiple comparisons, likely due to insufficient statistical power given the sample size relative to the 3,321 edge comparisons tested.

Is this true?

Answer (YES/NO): NO